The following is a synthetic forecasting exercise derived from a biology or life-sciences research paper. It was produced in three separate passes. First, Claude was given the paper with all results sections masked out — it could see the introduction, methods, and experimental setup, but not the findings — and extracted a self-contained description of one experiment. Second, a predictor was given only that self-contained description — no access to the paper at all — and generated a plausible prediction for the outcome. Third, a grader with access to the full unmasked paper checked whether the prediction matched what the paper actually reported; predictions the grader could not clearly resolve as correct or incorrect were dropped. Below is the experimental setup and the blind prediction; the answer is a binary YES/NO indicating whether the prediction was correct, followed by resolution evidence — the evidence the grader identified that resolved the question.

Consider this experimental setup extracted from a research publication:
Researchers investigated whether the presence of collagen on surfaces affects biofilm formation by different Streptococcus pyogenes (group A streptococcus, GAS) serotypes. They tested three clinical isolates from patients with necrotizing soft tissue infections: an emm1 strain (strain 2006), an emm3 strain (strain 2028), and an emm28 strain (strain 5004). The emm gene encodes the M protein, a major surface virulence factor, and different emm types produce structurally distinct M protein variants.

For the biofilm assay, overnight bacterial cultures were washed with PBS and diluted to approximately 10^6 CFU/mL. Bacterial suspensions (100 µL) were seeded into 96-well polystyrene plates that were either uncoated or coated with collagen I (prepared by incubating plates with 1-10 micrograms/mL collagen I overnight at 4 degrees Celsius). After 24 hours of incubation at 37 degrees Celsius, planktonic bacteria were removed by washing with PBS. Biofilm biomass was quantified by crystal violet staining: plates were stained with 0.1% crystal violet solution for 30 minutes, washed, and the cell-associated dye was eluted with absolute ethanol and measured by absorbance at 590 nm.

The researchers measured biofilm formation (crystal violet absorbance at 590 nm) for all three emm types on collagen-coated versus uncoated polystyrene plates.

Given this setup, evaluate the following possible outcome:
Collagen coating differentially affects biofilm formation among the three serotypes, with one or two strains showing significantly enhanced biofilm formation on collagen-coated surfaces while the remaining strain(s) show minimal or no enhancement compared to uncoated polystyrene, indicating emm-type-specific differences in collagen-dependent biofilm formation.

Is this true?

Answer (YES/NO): NO